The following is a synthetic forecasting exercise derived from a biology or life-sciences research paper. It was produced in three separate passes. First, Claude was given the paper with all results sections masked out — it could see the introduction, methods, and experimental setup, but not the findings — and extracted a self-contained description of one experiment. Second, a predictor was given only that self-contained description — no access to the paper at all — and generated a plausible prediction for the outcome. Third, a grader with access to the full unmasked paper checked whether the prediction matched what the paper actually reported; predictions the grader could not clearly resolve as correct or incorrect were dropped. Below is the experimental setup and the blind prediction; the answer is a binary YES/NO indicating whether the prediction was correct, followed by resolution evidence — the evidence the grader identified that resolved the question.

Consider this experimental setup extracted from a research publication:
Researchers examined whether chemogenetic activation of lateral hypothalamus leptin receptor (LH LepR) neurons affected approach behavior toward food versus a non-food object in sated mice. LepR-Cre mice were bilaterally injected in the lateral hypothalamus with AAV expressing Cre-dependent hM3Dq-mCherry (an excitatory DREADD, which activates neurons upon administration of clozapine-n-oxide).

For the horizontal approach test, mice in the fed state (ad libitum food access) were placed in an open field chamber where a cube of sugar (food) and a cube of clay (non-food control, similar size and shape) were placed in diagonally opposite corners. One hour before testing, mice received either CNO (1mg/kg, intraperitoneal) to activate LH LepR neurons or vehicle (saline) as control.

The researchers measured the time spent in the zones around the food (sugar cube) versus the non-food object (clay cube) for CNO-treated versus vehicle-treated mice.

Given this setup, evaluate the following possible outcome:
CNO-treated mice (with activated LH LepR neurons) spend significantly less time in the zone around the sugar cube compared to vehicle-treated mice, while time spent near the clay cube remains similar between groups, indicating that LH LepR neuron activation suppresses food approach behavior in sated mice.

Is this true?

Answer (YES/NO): NO